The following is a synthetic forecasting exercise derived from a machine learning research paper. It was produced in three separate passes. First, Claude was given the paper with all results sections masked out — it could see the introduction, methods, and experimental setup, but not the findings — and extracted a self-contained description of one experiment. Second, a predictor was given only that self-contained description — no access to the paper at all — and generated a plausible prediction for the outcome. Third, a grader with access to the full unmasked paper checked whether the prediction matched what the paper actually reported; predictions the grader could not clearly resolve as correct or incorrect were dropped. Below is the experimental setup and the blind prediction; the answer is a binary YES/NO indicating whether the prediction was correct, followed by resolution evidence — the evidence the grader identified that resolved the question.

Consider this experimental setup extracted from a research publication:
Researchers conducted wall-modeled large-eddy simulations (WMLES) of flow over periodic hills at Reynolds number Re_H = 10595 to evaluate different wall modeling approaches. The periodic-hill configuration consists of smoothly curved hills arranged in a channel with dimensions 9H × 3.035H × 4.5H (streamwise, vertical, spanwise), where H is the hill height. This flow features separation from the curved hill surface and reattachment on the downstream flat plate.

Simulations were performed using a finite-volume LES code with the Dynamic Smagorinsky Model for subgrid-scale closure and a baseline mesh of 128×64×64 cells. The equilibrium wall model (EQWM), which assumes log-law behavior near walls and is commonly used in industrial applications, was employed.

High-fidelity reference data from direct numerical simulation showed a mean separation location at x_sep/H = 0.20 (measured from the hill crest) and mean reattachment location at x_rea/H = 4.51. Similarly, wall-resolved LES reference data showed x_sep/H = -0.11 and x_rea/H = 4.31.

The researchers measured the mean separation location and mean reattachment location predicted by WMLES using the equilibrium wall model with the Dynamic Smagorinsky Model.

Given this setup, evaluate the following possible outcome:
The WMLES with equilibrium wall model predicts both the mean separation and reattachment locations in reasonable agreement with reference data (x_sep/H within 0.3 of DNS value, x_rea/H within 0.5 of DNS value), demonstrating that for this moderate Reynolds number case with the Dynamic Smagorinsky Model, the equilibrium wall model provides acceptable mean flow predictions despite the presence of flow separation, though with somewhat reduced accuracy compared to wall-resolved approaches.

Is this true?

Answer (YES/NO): NO